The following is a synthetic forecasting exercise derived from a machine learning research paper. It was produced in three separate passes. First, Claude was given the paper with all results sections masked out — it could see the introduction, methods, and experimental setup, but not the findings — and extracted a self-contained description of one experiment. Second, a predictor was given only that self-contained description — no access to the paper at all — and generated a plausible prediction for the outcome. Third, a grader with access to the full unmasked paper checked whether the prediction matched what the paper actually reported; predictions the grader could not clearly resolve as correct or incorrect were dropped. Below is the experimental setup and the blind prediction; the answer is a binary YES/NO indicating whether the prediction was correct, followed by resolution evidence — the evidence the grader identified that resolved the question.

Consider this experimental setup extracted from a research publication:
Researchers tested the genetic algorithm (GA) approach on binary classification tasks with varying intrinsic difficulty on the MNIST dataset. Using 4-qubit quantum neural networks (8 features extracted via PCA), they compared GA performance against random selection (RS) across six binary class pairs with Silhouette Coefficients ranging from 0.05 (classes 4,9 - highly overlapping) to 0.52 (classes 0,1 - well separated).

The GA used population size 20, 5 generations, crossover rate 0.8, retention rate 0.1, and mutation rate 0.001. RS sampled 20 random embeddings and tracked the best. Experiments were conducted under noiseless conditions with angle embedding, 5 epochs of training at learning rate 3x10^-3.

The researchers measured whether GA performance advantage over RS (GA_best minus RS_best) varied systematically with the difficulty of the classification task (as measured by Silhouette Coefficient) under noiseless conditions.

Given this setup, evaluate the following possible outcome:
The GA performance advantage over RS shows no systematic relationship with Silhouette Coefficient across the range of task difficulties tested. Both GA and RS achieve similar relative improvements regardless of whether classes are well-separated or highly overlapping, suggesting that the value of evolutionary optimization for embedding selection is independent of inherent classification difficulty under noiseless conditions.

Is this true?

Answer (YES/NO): YES